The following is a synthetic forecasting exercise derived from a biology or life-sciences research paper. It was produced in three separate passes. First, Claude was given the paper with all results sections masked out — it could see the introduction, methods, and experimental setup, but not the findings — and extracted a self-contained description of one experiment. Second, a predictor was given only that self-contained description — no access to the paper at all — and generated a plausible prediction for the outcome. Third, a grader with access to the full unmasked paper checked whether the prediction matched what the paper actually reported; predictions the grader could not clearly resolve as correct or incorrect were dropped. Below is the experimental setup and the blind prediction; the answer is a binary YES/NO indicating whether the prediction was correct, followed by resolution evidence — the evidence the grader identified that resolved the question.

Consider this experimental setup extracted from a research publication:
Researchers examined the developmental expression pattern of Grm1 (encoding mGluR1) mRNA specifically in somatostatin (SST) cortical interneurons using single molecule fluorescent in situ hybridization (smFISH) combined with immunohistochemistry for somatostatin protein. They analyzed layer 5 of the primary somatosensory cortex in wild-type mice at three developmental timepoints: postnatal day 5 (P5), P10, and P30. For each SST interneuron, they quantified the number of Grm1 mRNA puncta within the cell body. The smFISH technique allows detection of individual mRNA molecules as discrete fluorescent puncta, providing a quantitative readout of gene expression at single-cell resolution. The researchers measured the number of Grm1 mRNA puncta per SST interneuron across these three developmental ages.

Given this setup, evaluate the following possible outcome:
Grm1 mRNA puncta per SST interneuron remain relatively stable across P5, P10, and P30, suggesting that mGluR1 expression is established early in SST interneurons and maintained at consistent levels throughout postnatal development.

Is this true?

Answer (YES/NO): NO